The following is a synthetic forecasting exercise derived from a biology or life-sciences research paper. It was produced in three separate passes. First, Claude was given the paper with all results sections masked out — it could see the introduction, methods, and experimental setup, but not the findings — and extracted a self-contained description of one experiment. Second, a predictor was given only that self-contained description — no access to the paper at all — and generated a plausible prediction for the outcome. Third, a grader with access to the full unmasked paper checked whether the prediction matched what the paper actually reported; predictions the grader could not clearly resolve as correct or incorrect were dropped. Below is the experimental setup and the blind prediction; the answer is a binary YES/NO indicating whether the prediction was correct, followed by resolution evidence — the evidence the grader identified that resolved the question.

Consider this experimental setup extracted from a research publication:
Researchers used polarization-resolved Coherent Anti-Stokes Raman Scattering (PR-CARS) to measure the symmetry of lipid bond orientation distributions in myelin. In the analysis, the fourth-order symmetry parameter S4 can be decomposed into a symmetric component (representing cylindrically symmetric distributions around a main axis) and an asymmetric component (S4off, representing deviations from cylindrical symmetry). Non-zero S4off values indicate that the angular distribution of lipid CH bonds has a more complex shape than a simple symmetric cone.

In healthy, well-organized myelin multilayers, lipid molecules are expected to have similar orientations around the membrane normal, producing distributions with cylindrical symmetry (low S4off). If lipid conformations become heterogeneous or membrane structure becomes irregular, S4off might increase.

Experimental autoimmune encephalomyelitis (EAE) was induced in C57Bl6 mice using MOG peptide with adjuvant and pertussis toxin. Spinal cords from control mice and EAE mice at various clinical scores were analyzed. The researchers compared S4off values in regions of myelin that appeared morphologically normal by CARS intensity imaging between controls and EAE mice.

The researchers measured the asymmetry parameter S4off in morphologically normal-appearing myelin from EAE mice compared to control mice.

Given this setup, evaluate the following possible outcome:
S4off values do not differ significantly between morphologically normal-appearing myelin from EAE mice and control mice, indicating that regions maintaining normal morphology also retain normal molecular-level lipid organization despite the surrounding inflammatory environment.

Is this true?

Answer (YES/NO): YES